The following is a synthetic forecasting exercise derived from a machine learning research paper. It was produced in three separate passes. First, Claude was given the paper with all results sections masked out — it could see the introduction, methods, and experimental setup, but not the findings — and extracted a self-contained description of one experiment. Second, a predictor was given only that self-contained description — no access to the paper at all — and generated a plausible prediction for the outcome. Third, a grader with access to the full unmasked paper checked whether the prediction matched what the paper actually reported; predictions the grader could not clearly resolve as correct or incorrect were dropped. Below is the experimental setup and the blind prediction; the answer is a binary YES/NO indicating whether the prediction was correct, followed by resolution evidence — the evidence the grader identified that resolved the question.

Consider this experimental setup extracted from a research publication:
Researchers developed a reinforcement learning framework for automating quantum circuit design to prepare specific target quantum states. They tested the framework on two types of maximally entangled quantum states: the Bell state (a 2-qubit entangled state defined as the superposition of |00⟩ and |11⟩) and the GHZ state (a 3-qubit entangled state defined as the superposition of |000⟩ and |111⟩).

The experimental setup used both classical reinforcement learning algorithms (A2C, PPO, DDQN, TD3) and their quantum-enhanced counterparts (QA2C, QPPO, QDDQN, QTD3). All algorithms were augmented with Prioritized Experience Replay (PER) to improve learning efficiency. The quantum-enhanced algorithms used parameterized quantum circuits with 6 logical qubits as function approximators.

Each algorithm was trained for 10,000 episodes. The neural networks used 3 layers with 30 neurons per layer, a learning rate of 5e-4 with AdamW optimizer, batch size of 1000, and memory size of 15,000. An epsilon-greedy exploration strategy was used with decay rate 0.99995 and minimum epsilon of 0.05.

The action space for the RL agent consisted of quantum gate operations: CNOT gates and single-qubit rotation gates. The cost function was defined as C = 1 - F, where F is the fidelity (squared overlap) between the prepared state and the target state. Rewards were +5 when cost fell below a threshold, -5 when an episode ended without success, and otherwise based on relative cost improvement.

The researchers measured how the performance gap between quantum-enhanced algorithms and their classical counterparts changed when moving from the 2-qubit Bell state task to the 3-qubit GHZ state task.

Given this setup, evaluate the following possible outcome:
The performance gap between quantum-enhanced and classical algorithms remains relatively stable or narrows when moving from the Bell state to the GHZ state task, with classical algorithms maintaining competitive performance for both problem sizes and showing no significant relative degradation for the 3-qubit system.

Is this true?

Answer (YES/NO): NO